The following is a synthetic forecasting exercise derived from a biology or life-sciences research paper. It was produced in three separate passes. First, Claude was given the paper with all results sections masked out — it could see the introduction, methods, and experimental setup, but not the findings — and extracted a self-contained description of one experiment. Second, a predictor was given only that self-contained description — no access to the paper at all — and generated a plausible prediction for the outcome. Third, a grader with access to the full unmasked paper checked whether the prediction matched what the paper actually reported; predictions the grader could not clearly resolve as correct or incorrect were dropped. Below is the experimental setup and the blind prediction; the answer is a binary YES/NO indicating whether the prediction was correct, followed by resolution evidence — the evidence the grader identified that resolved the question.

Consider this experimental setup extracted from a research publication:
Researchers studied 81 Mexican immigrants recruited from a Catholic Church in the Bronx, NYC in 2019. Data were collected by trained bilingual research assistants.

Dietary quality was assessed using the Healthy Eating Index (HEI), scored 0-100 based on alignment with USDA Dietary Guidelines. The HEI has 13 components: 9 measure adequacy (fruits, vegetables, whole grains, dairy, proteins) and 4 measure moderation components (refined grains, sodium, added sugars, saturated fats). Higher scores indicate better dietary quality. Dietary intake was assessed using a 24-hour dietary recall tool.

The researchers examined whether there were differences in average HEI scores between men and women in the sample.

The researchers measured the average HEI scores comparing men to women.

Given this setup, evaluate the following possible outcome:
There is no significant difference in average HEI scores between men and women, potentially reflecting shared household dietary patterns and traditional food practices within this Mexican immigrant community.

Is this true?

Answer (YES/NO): YES